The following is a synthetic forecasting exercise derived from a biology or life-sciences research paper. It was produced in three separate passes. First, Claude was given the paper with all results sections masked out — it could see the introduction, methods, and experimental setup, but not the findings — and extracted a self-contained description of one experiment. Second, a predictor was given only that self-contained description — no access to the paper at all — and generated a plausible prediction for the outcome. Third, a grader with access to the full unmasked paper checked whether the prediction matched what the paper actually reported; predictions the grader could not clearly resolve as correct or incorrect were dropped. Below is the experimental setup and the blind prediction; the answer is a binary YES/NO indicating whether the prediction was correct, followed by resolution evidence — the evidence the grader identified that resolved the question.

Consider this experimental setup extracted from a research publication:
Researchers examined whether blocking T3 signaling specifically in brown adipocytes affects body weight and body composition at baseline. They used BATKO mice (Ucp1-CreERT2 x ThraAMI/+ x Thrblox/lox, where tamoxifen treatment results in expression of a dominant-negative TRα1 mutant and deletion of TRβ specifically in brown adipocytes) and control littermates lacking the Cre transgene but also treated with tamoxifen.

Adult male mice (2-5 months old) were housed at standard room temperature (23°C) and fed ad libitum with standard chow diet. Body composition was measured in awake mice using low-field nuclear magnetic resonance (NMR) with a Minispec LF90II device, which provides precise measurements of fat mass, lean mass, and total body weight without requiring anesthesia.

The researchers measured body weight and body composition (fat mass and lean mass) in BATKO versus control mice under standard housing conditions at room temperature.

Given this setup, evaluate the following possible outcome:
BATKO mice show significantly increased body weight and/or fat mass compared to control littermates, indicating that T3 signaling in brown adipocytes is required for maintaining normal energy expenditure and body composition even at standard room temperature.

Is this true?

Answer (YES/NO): NO